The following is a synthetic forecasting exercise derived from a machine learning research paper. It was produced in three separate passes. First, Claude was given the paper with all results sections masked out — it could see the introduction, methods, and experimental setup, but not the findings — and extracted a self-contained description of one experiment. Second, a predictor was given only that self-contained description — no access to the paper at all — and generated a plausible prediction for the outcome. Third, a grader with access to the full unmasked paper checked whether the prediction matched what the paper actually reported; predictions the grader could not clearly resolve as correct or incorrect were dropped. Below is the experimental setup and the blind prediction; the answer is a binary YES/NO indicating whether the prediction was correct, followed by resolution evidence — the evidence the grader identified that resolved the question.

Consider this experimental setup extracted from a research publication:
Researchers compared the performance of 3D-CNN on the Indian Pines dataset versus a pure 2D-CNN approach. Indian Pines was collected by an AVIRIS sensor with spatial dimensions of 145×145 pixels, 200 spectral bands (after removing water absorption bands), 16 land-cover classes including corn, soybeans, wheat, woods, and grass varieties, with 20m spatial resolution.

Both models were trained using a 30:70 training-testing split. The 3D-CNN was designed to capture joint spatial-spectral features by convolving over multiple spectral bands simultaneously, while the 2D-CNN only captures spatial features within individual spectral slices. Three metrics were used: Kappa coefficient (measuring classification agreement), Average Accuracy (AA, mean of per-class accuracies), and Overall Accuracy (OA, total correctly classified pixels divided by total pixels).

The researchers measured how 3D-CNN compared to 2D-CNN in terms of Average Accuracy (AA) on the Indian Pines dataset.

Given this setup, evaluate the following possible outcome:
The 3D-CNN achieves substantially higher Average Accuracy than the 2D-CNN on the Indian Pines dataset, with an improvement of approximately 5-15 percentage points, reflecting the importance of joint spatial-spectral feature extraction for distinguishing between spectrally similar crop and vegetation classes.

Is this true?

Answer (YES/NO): YES